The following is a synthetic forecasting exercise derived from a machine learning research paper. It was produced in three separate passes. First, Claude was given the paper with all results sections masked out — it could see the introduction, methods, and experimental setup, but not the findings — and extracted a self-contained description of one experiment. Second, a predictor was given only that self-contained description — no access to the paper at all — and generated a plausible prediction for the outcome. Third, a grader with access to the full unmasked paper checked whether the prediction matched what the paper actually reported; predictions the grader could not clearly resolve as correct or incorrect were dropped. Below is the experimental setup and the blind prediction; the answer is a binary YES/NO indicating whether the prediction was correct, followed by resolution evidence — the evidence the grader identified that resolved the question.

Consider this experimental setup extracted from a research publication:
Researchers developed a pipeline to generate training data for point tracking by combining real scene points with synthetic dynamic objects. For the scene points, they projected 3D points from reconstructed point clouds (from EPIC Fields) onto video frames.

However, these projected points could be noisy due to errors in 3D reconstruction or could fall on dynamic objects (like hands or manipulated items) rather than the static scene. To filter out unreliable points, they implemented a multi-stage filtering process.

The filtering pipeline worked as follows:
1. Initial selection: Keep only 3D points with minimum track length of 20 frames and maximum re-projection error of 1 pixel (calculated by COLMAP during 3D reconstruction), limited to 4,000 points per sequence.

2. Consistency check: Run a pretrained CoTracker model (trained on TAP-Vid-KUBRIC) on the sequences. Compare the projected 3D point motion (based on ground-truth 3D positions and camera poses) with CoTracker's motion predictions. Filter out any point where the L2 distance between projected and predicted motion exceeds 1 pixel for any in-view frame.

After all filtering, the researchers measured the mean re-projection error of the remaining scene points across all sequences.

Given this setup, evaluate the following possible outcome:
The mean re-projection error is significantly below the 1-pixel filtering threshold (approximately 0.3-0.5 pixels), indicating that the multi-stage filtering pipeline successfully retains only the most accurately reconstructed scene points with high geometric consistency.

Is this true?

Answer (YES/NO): YES